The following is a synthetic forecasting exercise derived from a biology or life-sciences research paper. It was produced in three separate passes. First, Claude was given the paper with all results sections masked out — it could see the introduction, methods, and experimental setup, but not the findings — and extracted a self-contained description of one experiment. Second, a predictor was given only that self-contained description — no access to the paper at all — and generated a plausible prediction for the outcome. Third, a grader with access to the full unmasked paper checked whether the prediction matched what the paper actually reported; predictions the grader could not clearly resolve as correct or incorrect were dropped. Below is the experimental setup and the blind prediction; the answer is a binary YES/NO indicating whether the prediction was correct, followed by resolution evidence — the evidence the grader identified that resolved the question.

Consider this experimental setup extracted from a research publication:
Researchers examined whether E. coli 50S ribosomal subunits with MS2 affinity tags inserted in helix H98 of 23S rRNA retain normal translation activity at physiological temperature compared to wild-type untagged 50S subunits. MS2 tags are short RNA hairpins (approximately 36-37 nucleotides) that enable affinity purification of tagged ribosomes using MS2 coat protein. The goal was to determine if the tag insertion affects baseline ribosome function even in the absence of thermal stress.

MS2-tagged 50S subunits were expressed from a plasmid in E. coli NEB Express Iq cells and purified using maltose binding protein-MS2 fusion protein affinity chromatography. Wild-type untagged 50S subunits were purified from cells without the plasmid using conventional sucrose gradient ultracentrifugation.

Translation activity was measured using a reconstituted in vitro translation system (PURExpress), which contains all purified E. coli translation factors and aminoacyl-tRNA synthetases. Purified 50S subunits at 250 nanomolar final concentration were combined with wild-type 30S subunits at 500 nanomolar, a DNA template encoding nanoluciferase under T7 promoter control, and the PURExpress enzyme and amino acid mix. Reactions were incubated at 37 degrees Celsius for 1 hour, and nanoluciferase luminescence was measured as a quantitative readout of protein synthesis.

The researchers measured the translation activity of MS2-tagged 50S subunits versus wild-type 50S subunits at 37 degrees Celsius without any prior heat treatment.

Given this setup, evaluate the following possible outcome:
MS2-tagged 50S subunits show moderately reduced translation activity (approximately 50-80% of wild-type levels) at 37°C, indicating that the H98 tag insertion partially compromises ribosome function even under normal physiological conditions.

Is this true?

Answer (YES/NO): NO